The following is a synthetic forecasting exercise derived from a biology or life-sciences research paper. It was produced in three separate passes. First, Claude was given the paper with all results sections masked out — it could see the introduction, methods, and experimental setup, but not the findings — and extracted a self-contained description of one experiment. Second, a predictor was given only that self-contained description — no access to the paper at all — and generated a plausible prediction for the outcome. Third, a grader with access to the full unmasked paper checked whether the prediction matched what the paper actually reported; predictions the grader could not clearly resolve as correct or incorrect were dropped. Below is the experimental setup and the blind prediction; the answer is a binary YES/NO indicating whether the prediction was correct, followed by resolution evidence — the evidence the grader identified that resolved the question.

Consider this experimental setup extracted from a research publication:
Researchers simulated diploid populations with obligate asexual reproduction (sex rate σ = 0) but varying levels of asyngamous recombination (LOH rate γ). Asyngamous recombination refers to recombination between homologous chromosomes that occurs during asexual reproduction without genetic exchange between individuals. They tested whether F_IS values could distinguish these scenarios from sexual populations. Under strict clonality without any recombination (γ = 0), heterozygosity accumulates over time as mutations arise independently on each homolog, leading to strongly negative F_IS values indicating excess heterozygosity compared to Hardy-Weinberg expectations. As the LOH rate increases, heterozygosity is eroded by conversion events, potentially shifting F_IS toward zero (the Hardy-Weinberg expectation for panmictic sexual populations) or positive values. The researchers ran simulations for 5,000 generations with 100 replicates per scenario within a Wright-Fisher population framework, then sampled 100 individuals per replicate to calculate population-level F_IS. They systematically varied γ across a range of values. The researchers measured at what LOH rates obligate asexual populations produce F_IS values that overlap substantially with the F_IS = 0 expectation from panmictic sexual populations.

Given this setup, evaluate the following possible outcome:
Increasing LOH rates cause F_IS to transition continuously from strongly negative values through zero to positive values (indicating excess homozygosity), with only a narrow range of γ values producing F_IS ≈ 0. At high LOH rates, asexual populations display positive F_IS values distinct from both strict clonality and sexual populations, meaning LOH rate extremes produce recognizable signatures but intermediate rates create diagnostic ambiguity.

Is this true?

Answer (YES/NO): YES